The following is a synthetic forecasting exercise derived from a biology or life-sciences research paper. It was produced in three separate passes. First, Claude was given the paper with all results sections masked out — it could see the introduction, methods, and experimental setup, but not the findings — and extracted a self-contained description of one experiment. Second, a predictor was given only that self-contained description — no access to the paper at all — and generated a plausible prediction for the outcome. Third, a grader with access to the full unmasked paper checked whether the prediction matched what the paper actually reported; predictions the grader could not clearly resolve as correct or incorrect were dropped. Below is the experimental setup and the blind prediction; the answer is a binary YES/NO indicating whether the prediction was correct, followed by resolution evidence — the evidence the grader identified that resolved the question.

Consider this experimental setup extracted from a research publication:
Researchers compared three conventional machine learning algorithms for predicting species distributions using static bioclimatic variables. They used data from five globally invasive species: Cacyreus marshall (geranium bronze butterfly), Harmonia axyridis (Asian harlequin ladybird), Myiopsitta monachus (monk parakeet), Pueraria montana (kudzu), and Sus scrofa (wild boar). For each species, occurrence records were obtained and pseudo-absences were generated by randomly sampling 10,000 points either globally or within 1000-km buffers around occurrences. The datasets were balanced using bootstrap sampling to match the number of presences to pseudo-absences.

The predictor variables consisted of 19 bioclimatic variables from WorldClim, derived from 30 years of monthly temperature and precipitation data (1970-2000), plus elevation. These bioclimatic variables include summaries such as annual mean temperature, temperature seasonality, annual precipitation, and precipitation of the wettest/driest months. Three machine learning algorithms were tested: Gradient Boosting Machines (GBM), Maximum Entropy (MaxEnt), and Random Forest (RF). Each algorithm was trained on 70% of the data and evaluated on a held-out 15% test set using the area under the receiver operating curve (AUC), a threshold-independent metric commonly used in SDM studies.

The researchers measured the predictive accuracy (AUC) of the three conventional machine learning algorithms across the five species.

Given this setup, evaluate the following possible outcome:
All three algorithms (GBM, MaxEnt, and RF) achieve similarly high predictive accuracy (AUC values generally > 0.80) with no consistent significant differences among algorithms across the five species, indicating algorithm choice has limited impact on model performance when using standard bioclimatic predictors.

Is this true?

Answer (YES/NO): NO